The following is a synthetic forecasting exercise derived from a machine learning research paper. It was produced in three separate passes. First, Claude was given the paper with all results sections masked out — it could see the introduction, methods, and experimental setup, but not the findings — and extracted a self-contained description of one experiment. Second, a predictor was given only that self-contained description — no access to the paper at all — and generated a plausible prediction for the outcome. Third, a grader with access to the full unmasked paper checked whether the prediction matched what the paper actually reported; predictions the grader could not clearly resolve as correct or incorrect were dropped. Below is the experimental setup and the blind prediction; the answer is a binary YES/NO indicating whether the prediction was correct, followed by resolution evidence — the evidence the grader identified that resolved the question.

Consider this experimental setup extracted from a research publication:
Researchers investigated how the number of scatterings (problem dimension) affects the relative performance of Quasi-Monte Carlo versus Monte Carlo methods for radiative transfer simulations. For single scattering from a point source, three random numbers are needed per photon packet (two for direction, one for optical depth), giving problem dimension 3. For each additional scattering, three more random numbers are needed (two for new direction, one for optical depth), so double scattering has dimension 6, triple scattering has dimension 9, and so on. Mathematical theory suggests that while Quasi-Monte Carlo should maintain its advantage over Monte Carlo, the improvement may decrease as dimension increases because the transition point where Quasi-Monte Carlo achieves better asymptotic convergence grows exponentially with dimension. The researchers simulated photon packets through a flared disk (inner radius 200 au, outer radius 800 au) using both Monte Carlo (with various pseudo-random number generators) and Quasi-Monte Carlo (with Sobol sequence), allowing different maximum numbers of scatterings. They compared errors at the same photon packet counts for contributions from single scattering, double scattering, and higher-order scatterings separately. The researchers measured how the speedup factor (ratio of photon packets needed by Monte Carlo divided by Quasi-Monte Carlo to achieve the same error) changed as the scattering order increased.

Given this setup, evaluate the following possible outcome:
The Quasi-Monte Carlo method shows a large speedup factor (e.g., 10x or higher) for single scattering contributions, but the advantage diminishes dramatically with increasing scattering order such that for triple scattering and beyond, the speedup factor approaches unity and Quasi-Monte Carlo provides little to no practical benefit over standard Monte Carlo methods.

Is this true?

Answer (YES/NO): YES